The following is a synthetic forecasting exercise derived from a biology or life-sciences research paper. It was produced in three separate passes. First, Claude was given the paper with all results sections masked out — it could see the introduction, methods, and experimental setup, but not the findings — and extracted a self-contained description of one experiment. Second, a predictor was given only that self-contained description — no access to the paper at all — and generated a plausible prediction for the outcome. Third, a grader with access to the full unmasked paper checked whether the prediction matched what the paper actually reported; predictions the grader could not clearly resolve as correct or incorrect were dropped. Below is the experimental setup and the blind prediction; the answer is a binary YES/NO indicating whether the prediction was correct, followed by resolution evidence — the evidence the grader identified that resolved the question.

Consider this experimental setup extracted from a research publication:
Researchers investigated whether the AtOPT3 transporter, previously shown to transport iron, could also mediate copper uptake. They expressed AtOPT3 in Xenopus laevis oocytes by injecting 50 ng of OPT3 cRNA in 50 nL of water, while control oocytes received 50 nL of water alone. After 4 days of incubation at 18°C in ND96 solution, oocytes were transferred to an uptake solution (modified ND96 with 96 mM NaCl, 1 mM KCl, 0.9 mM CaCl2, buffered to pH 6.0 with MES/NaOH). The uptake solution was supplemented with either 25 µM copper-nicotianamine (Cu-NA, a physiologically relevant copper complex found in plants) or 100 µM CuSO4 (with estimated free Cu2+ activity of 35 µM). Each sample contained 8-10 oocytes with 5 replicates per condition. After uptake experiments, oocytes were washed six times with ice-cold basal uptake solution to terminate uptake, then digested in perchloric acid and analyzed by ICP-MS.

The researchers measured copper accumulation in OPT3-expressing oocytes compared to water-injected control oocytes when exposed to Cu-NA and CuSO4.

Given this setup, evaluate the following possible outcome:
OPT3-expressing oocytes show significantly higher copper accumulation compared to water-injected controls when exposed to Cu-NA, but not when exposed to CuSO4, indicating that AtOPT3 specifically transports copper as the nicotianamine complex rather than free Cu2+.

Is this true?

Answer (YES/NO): NO